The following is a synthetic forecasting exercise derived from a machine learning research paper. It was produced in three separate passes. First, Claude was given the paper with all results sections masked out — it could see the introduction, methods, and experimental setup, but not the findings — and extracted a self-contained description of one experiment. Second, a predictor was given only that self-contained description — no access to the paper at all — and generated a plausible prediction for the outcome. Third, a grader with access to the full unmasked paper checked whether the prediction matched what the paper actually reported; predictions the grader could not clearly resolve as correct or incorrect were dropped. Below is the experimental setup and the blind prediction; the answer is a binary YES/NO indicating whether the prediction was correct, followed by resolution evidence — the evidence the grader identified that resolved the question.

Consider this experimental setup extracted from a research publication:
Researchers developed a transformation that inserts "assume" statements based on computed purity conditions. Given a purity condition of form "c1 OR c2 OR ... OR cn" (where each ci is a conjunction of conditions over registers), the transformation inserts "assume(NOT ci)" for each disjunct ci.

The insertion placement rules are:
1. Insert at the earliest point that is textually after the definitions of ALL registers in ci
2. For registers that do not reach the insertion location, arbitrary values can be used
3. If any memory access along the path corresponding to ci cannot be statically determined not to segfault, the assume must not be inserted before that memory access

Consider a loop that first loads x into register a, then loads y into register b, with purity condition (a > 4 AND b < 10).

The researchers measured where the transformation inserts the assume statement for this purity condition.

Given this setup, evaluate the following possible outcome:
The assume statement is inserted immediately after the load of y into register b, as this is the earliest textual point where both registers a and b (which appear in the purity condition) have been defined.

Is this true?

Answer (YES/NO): YES